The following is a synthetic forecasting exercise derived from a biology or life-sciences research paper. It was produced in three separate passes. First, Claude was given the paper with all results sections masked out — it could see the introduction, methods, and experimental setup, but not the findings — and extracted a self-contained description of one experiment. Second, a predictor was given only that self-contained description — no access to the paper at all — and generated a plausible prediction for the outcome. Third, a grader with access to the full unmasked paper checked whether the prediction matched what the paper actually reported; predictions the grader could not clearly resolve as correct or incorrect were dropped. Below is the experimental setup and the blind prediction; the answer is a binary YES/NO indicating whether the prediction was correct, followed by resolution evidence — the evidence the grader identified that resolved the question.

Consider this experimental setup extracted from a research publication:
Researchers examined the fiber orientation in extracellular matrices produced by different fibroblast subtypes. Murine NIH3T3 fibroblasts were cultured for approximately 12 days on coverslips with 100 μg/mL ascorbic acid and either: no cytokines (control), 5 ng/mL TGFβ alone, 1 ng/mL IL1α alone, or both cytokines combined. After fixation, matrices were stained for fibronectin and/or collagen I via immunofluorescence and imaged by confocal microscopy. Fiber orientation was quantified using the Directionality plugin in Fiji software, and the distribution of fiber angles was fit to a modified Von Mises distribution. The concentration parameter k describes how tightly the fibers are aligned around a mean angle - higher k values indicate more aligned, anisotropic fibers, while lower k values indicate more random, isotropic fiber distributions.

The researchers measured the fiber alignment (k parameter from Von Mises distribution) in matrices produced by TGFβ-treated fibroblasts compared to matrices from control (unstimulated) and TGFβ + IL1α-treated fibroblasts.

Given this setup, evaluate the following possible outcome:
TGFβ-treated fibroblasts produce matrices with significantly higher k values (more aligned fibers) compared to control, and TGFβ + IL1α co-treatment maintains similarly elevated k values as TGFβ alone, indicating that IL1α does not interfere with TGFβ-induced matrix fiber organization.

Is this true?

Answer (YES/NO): NO